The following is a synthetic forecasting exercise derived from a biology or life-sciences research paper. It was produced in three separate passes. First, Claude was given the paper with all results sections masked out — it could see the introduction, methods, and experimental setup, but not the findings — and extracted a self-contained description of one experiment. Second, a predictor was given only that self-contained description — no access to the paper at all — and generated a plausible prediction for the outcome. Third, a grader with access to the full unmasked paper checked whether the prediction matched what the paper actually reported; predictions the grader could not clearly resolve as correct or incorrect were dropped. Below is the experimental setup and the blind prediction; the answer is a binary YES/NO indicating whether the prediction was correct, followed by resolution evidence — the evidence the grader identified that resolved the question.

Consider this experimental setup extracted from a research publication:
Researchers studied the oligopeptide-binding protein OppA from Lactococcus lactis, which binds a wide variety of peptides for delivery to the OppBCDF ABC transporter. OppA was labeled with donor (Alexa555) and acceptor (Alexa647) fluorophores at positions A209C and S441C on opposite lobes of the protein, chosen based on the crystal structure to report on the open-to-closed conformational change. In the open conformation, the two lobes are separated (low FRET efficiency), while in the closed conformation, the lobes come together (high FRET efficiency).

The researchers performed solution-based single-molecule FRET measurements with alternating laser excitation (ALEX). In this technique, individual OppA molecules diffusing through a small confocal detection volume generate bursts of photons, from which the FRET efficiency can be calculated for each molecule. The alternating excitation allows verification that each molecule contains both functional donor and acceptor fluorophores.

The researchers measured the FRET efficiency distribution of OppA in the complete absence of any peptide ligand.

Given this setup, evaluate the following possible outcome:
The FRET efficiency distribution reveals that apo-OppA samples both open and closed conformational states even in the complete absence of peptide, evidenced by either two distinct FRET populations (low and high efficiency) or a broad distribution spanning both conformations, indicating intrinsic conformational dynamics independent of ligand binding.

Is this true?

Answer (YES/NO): NO